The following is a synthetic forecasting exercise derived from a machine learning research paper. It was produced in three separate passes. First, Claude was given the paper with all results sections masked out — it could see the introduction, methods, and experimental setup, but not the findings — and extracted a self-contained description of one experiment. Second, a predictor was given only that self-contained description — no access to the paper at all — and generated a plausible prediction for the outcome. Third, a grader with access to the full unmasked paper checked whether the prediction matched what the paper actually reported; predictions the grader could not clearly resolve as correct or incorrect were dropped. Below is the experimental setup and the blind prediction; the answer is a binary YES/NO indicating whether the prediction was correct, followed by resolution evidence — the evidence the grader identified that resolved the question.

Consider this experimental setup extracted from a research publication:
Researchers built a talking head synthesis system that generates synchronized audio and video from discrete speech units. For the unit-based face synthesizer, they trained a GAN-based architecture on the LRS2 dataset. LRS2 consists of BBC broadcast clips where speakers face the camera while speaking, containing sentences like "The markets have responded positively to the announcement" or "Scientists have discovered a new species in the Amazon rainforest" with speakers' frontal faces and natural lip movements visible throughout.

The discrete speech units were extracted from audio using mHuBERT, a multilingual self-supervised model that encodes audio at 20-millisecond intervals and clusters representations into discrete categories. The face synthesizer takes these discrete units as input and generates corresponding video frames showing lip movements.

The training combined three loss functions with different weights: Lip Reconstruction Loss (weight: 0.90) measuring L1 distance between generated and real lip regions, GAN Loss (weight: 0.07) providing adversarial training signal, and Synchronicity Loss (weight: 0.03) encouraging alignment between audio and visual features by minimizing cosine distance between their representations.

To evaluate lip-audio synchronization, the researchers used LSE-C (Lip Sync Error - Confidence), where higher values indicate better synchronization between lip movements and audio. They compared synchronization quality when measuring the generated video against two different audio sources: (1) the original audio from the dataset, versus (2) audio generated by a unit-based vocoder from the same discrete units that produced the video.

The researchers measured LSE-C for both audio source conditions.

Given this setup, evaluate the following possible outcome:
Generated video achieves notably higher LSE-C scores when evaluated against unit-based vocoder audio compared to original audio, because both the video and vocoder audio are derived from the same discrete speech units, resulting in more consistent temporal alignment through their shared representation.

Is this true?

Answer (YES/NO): NO